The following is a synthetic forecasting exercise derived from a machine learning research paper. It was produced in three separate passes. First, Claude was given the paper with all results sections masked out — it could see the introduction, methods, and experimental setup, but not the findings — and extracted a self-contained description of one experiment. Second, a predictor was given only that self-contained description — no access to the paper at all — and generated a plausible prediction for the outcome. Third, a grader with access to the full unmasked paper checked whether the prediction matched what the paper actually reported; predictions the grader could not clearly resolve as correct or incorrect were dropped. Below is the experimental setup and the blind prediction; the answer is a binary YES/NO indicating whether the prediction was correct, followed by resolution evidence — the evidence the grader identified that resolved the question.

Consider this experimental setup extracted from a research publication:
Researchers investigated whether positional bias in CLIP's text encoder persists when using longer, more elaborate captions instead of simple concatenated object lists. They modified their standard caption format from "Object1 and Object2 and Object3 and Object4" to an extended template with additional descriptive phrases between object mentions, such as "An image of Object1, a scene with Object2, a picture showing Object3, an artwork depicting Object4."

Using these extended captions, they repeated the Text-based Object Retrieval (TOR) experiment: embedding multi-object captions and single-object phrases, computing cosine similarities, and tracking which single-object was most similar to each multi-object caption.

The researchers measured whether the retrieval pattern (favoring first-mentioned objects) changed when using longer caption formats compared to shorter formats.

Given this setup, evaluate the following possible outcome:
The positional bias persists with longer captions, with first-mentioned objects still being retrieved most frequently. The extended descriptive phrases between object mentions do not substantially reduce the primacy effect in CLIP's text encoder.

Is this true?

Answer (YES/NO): YES